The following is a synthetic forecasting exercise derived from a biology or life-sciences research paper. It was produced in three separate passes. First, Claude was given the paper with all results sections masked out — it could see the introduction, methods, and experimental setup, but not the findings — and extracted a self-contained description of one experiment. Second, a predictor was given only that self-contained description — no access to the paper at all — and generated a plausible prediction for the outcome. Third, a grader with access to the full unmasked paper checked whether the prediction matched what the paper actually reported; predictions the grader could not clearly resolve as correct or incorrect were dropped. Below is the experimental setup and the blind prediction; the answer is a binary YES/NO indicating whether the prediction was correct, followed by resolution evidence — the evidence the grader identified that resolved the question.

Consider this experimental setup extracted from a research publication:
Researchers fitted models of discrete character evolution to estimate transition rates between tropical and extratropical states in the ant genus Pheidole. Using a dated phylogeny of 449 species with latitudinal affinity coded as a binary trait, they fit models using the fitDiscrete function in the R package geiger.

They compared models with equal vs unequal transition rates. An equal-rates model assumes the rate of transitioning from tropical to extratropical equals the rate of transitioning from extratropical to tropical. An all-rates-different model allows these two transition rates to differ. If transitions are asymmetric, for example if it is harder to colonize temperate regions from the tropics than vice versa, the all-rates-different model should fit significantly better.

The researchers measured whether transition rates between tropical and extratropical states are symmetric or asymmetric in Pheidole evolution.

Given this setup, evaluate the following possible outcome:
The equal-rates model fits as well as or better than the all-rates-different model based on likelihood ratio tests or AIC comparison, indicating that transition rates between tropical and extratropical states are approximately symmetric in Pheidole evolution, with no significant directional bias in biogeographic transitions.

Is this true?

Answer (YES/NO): YES